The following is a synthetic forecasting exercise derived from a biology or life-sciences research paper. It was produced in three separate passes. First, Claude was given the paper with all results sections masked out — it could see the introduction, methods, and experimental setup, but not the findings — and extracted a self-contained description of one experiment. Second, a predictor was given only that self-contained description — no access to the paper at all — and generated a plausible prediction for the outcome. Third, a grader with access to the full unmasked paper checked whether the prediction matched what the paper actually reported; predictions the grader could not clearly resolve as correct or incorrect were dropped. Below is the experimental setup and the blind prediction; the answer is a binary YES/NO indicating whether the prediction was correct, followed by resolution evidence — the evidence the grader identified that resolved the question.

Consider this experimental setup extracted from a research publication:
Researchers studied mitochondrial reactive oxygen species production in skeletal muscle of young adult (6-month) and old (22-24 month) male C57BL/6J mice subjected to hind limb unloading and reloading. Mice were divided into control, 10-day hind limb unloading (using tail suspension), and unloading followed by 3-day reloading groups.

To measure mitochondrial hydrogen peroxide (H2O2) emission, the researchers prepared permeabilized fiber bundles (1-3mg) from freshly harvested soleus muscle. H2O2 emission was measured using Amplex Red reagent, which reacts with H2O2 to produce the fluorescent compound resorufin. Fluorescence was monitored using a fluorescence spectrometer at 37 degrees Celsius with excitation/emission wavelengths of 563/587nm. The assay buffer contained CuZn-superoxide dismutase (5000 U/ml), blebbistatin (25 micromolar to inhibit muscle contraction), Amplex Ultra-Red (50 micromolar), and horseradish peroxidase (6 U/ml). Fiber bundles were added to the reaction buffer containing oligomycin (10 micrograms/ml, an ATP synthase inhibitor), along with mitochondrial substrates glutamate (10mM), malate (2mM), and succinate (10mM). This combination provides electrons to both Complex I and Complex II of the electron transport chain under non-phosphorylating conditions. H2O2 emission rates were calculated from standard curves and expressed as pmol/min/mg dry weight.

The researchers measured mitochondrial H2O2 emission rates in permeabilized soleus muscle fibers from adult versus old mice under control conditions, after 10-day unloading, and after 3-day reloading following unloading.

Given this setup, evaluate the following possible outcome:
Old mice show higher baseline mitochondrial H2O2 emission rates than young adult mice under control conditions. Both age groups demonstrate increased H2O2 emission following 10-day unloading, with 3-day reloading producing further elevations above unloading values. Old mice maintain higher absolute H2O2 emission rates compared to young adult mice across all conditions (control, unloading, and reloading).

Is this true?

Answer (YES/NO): NO